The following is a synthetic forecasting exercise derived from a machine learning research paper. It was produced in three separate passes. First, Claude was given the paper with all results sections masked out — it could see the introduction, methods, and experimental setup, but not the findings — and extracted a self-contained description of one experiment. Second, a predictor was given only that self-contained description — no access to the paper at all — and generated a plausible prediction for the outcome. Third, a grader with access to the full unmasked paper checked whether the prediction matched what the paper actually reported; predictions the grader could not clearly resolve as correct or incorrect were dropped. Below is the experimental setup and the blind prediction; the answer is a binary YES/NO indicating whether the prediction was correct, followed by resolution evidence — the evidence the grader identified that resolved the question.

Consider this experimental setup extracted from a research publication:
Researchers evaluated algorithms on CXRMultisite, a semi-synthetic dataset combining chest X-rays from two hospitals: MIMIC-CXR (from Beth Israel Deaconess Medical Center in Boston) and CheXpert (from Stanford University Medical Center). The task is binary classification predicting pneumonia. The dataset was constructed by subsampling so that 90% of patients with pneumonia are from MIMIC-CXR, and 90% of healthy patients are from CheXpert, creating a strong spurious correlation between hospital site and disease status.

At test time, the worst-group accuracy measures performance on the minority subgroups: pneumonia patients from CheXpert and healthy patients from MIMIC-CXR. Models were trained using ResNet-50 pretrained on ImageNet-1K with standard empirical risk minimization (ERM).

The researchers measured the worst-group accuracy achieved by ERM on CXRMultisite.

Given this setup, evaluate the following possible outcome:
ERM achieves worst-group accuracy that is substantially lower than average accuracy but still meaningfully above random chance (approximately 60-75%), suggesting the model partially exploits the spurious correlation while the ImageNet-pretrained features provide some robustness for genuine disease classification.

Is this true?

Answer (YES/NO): NO